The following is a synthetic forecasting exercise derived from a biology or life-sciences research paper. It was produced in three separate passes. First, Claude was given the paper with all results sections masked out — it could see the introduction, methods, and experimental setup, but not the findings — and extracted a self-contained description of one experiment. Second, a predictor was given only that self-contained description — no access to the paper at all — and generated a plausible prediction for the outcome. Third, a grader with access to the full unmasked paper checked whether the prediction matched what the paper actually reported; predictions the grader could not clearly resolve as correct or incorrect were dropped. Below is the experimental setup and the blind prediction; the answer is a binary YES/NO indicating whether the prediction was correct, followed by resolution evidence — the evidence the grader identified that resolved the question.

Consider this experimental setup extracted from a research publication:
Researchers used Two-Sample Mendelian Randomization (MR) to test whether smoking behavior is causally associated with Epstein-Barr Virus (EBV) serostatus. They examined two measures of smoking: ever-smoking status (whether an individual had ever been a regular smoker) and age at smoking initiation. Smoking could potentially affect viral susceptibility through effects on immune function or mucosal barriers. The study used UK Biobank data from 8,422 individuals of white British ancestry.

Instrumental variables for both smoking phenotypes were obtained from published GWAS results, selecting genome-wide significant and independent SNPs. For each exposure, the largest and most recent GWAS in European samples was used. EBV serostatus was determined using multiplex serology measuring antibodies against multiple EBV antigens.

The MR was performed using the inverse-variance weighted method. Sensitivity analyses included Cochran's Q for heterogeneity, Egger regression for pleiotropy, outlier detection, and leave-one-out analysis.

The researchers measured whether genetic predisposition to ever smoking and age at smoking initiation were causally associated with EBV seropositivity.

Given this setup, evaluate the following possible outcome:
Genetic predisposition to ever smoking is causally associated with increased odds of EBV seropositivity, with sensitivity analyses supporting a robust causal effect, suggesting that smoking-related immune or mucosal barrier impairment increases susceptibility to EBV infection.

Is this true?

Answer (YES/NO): YES